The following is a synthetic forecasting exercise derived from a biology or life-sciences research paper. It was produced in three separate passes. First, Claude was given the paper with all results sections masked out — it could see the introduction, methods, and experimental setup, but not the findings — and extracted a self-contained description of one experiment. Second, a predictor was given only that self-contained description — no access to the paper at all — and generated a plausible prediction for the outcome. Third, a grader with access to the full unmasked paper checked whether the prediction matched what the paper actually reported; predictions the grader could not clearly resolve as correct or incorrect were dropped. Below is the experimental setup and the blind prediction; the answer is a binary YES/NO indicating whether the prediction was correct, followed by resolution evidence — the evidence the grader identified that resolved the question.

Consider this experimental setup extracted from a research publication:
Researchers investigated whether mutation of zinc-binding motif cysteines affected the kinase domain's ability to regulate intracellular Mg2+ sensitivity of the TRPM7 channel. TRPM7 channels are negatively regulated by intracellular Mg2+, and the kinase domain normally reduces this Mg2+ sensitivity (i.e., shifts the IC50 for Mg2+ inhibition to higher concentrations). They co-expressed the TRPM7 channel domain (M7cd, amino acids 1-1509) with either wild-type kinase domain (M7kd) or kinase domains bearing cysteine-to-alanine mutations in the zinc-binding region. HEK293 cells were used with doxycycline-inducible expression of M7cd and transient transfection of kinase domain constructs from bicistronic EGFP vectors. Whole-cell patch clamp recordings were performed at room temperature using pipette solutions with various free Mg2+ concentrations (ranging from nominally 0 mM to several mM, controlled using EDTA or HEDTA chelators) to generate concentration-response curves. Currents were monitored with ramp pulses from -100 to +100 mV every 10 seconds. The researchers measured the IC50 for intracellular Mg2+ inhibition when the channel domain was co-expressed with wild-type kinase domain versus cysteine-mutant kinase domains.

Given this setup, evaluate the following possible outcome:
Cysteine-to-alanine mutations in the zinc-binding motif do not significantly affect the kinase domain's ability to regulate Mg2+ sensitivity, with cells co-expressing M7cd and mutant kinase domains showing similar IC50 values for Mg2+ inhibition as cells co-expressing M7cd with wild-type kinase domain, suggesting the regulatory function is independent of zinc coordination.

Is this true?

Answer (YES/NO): NO